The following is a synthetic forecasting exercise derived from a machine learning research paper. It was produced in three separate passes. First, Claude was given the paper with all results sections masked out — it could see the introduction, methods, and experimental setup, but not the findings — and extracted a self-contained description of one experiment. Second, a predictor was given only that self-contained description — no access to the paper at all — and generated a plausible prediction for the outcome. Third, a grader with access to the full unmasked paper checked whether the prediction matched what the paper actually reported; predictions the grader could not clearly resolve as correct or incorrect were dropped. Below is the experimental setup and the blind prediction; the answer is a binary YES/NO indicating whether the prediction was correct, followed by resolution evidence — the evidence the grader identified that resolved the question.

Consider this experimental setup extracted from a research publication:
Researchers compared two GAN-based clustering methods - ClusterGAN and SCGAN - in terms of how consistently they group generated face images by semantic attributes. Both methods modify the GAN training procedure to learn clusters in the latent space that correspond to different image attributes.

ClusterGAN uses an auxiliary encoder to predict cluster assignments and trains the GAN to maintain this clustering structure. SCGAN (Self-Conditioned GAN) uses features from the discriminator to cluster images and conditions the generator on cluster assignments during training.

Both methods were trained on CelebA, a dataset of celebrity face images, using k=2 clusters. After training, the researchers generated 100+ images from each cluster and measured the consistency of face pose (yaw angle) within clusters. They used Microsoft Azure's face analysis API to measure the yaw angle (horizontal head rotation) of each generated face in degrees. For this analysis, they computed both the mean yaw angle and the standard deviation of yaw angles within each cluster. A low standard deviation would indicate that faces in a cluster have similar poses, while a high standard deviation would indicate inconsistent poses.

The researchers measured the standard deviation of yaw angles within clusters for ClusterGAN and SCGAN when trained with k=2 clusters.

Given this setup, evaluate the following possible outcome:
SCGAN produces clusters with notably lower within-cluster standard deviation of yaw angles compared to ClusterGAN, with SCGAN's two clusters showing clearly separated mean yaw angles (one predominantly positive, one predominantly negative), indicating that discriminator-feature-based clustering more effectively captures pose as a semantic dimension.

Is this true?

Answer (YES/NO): NO